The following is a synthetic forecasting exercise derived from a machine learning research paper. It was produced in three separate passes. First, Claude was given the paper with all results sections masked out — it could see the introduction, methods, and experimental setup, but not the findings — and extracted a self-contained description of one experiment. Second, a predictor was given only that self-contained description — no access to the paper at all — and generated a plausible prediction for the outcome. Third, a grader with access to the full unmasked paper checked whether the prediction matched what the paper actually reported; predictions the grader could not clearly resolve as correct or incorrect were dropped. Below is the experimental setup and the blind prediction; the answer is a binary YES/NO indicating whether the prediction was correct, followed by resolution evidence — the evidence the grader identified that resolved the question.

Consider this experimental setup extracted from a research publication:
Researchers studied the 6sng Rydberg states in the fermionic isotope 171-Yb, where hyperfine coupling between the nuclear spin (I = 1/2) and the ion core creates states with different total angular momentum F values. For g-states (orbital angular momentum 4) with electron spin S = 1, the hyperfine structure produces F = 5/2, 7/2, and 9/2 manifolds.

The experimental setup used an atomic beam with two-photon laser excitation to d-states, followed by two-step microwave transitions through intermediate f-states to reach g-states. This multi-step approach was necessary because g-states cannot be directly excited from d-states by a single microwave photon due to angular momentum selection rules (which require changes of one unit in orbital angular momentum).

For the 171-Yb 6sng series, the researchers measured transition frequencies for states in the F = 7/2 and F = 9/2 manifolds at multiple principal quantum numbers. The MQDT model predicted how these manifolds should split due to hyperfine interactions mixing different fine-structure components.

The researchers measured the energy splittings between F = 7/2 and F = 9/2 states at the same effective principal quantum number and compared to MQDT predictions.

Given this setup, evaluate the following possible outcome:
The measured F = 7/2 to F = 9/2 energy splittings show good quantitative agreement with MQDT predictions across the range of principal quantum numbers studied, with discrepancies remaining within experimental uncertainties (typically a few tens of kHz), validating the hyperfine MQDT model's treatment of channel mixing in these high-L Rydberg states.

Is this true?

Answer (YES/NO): NO